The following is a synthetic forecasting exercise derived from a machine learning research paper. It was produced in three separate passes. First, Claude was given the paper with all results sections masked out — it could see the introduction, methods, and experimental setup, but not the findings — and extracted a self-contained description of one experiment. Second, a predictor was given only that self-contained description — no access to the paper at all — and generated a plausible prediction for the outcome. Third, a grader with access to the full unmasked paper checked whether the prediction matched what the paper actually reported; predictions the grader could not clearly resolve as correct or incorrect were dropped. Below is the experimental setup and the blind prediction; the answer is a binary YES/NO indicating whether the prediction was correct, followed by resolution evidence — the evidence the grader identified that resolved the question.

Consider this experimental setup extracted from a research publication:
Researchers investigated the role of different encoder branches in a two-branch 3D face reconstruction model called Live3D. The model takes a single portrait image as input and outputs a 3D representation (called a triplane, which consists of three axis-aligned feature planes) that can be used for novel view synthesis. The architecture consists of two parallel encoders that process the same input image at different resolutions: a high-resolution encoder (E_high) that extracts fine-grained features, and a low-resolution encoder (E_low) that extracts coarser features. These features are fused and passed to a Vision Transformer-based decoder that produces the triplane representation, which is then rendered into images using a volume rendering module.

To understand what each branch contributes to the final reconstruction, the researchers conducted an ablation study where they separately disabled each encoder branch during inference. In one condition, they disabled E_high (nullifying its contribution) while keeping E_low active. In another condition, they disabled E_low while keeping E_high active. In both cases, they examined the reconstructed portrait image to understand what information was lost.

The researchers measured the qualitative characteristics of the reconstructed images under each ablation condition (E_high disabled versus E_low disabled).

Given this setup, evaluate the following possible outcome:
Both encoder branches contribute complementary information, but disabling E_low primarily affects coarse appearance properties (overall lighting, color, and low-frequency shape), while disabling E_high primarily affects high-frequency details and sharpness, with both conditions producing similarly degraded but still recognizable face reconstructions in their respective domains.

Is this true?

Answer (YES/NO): NO